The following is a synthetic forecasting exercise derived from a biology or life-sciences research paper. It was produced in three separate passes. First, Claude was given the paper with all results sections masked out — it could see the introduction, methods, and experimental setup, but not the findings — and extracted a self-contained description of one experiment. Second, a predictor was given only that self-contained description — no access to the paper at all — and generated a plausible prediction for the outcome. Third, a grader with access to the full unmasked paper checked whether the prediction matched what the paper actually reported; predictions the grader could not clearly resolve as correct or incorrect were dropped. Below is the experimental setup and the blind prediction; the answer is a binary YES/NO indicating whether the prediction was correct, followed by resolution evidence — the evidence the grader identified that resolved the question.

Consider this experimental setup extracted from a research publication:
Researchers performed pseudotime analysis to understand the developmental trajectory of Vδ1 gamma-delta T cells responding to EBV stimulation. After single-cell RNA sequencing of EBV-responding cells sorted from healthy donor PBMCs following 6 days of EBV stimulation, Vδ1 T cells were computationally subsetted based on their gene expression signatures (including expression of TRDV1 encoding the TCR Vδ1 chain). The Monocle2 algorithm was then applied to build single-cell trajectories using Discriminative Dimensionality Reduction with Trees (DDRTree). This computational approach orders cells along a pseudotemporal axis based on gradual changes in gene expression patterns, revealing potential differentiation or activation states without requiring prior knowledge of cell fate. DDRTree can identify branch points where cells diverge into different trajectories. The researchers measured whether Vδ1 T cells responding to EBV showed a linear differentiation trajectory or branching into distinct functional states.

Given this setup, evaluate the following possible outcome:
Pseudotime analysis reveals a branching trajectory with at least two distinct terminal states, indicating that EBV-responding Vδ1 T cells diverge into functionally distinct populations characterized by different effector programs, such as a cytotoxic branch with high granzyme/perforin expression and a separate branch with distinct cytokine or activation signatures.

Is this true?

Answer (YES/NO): NO